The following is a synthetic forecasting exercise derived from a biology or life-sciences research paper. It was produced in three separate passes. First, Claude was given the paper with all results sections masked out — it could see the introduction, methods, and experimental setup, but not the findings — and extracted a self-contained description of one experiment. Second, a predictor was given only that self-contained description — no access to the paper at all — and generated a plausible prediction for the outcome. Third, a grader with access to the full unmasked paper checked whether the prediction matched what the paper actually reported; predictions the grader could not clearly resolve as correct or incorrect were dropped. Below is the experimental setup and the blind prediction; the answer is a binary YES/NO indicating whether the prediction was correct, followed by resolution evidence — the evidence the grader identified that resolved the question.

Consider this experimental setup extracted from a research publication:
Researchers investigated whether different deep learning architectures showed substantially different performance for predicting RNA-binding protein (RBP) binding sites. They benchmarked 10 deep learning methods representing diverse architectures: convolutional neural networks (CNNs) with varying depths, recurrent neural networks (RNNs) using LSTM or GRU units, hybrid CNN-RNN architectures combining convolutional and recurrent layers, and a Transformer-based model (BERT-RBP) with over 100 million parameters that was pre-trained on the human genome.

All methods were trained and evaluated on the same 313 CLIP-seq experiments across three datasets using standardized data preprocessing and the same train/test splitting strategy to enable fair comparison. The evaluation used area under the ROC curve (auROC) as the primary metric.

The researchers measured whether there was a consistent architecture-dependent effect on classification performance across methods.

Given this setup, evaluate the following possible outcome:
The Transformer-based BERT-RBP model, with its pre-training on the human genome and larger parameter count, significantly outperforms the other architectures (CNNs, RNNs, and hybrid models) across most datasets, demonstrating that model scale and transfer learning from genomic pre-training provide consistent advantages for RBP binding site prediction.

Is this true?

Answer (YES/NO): NO